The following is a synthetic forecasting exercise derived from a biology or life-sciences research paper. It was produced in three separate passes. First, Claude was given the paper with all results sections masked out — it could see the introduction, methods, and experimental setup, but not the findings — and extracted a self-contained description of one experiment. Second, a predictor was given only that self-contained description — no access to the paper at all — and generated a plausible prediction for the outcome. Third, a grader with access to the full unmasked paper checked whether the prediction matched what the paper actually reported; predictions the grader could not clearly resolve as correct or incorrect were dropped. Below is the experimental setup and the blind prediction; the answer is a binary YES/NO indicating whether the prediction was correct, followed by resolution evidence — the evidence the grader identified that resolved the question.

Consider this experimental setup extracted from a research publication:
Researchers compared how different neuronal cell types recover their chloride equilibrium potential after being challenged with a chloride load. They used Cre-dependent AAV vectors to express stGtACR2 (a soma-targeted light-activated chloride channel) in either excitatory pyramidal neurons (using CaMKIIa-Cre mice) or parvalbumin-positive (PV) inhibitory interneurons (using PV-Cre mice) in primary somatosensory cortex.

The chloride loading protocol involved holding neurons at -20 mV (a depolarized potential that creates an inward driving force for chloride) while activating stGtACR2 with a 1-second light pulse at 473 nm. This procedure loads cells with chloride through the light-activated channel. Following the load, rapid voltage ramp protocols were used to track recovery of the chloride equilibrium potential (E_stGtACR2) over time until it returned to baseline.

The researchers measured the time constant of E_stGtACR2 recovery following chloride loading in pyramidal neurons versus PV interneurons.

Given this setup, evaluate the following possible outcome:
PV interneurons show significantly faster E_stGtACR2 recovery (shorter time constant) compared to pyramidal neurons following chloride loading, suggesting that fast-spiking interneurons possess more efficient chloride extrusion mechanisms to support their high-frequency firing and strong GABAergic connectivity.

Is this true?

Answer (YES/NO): NO